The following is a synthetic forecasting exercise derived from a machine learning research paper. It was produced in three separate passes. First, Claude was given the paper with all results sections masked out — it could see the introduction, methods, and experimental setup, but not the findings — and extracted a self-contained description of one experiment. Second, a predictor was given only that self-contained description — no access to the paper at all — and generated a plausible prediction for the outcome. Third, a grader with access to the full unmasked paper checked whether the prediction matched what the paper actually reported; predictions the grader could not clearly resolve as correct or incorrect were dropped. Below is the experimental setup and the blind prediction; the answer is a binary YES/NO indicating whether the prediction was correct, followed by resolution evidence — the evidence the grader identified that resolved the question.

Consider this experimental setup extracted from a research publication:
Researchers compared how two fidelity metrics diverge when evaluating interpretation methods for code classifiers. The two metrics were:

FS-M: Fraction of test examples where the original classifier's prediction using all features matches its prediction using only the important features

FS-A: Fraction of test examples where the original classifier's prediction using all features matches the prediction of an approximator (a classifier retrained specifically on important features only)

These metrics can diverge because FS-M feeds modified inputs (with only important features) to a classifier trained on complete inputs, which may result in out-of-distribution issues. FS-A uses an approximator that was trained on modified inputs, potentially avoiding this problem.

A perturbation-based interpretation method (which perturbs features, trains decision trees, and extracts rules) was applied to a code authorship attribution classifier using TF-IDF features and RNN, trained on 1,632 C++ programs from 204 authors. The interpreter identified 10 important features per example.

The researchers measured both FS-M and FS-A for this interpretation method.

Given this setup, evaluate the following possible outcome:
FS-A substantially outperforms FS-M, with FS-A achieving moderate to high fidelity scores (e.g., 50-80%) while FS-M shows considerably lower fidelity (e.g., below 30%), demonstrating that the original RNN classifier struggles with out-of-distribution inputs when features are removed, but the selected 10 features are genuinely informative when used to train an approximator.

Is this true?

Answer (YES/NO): NO